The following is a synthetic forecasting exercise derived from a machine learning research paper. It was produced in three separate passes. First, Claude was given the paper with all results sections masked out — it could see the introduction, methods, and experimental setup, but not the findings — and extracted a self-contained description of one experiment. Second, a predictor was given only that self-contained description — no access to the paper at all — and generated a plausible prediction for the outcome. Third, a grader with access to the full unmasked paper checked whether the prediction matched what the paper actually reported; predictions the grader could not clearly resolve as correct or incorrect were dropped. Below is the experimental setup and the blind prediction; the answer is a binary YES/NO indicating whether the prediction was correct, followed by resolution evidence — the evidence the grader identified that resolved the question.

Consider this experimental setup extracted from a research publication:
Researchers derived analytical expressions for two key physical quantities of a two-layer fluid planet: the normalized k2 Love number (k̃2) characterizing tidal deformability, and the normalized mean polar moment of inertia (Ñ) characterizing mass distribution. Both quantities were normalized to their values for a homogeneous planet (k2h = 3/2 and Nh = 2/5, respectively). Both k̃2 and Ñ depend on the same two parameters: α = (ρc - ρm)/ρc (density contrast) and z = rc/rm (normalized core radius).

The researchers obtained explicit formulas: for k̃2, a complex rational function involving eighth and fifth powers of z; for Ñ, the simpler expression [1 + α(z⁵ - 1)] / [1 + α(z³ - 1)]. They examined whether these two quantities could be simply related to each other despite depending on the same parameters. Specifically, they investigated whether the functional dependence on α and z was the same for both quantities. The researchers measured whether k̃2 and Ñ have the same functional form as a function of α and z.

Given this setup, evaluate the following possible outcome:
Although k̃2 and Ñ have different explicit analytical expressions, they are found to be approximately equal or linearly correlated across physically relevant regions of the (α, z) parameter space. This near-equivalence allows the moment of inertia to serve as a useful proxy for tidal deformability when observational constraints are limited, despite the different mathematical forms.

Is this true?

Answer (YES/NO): NO